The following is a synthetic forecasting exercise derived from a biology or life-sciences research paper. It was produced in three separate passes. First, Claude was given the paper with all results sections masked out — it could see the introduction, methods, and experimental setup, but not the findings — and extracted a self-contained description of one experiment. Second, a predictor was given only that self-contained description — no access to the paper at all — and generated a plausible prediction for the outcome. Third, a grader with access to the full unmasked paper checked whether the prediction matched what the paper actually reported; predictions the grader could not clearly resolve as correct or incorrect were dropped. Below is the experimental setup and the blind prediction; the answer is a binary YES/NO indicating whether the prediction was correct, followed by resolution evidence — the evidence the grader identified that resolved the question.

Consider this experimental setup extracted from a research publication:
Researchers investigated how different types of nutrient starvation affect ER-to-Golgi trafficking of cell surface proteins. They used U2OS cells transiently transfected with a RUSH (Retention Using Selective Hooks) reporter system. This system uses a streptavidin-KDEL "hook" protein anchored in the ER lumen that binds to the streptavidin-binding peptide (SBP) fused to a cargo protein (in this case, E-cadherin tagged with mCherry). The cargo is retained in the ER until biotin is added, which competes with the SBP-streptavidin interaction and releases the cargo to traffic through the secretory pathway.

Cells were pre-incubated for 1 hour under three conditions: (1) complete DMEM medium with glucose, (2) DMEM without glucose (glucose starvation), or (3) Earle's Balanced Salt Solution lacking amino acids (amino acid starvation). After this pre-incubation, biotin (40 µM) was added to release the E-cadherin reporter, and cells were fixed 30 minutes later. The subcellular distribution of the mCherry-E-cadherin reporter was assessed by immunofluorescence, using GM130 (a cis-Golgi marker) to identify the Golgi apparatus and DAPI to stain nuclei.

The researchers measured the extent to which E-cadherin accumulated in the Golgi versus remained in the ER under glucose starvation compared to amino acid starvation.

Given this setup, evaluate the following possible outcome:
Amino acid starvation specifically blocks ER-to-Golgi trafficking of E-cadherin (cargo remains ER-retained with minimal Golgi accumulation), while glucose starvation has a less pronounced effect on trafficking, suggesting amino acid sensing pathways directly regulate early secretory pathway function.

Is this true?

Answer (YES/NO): NO